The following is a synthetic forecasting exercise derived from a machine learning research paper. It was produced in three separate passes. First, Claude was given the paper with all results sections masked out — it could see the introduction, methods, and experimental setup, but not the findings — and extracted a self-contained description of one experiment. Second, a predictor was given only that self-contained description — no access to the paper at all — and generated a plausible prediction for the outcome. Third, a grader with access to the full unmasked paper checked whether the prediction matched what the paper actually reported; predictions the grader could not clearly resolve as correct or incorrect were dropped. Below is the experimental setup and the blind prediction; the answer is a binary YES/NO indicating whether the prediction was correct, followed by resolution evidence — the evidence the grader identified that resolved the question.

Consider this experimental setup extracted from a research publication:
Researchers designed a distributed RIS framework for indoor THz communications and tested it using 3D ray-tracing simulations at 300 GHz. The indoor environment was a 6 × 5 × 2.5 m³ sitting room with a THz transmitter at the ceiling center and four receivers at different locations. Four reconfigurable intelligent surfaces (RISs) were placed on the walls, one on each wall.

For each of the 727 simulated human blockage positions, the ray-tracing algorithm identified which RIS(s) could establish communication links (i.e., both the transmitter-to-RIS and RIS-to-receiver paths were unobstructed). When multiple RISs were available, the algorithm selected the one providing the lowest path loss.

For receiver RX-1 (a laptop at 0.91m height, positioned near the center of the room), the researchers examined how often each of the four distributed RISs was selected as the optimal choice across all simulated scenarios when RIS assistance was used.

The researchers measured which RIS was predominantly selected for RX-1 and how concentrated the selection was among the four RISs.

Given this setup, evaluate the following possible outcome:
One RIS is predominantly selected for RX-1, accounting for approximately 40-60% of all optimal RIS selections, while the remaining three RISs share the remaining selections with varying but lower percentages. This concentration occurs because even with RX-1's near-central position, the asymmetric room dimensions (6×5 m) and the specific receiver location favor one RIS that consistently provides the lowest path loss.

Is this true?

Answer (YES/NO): NO